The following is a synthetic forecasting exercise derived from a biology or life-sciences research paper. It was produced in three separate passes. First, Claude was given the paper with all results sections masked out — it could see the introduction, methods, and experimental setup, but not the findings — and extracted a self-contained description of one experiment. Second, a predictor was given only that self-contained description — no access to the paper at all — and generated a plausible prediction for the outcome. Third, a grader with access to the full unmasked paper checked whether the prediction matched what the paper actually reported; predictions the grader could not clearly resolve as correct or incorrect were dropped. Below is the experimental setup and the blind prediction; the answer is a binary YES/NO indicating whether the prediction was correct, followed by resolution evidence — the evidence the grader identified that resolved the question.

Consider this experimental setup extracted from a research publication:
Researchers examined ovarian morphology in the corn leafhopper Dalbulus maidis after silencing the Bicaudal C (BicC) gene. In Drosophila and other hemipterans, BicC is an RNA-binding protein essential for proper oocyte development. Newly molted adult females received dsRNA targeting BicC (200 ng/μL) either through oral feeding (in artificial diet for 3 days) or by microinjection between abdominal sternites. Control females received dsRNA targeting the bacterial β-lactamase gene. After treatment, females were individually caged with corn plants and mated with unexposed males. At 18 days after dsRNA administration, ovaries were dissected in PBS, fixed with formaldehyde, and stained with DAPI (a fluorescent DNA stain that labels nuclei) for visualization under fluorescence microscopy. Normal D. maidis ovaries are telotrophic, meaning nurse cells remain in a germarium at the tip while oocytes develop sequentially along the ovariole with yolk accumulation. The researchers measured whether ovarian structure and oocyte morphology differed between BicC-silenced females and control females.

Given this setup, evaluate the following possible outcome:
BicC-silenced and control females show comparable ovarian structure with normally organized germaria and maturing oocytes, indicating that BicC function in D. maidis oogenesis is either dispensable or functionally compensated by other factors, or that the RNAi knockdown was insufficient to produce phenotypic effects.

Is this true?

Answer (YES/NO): NO